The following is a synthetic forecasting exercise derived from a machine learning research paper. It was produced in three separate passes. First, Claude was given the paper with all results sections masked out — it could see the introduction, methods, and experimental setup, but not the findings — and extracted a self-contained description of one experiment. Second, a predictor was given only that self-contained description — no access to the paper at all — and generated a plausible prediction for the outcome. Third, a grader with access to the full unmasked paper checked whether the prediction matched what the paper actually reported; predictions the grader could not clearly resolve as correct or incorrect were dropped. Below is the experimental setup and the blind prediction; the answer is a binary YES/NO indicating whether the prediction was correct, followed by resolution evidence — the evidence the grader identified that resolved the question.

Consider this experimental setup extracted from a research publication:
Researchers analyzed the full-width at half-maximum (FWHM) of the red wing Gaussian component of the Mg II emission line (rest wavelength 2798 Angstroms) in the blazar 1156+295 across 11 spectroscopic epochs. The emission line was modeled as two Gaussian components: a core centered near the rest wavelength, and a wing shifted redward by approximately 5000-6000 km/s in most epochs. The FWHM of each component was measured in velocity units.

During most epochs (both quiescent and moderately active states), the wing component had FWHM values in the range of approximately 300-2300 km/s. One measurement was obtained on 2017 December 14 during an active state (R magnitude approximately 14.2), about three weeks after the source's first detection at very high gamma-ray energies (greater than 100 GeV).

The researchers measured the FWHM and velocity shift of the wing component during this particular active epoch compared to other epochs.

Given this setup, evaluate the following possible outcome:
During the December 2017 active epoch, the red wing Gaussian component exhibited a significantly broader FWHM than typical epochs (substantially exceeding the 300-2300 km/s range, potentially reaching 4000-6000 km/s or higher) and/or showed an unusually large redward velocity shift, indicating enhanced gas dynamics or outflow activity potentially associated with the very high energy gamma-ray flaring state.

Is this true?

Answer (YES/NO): YES